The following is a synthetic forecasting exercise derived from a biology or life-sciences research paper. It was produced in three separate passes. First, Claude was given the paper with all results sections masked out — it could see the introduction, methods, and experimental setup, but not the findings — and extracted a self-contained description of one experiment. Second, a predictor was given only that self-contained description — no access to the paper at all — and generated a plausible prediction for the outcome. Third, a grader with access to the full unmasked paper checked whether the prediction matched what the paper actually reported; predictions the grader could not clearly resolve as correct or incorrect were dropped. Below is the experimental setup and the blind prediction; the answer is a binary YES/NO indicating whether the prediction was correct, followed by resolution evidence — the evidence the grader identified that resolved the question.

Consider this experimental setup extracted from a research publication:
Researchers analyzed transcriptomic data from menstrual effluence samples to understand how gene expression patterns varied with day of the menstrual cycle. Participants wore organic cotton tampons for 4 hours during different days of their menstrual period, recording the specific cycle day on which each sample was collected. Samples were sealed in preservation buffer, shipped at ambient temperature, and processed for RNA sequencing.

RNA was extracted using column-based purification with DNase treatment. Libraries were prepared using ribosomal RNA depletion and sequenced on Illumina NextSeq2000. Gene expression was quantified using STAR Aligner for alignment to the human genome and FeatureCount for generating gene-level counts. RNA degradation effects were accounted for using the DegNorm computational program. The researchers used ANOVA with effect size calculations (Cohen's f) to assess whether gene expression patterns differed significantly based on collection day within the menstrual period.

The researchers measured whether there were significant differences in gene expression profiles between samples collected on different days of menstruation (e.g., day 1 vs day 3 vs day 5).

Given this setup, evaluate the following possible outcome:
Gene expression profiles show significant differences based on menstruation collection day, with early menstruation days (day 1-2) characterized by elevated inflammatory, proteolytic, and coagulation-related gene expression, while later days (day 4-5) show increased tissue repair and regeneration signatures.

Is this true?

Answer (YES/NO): NO